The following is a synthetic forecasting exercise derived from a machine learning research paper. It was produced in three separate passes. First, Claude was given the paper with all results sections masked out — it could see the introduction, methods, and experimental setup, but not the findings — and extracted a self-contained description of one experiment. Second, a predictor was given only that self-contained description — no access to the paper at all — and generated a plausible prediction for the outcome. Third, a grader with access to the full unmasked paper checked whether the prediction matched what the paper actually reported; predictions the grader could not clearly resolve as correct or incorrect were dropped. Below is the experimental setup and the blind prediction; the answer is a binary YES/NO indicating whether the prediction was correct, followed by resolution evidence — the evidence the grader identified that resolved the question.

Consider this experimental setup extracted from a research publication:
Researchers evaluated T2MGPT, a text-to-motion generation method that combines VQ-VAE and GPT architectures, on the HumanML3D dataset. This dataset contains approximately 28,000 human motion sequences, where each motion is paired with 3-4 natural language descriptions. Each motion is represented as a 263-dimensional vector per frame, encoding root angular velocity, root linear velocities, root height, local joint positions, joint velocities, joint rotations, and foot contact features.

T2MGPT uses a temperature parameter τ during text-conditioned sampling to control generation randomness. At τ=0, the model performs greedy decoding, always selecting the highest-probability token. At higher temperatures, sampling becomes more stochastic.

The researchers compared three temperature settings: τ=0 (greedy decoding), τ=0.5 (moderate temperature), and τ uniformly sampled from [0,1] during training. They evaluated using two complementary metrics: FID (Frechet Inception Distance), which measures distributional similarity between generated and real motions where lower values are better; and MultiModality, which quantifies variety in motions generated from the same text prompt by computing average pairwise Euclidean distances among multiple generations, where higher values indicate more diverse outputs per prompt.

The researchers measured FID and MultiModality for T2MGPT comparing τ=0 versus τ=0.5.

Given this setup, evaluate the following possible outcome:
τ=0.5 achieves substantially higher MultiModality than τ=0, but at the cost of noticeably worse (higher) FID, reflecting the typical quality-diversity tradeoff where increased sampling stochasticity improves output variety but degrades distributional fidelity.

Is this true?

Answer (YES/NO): NO